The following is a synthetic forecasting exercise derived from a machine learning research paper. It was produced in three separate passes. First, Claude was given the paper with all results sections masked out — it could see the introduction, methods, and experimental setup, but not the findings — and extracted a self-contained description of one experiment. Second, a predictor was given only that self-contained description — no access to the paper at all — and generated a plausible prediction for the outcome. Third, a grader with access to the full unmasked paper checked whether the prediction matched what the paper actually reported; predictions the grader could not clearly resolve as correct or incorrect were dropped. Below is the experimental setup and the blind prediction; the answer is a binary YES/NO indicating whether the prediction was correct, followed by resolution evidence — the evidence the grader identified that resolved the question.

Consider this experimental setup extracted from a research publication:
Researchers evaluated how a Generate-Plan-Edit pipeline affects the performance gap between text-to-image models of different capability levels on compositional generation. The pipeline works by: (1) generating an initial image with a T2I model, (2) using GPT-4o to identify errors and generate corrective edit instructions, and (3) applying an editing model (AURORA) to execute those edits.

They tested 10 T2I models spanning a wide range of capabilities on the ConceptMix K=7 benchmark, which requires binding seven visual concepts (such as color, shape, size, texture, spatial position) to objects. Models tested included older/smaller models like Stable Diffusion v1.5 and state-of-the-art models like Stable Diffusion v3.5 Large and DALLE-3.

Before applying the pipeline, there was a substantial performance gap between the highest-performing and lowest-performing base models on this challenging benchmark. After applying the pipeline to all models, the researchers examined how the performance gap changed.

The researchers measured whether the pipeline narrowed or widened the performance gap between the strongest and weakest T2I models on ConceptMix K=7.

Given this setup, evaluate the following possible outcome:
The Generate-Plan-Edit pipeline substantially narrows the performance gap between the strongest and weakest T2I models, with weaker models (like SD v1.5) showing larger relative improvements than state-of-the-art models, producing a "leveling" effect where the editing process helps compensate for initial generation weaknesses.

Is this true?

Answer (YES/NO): YES